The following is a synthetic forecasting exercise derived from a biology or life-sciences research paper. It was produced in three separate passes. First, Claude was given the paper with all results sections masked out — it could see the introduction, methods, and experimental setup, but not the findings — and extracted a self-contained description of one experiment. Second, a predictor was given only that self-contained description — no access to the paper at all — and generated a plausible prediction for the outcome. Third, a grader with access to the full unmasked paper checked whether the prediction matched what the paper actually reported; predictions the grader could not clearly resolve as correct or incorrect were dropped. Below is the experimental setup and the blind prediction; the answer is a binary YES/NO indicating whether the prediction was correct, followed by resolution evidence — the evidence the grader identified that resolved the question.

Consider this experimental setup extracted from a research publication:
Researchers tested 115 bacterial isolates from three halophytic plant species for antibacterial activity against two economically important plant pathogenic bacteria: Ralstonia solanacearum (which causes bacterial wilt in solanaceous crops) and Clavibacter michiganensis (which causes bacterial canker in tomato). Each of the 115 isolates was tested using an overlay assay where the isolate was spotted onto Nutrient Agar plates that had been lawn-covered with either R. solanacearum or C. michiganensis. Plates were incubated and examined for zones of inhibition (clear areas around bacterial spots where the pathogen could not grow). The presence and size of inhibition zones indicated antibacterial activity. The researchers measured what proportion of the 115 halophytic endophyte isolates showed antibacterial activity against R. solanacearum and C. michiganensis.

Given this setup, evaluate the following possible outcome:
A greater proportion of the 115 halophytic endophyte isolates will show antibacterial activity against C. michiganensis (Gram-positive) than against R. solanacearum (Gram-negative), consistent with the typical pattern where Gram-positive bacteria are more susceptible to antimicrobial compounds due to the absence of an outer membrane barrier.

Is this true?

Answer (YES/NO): NO